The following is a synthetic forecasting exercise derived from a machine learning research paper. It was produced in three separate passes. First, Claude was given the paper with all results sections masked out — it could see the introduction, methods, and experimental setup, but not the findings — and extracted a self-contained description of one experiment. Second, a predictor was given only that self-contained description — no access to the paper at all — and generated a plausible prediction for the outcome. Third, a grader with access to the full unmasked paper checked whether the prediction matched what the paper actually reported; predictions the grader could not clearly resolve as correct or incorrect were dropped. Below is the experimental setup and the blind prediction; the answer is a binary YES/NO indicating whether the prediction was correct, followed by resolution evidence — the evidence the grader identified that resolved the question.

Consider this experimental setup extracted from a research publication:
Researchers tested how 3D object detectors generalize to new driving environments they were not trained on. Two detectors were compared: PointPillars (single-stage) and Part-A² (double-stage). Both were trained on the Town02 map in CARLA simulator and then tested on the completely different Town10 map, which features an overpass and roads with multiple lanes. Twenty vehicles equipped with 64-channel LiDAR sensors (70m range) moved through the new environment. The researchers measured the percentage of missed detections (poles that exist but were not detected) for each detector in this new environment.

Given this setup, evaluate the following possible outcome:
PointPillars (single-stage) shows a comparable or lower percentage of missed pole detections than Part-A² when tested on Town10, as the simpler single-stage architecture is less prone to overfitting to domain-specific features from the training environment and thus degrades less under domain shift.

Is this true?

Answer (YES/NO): NO